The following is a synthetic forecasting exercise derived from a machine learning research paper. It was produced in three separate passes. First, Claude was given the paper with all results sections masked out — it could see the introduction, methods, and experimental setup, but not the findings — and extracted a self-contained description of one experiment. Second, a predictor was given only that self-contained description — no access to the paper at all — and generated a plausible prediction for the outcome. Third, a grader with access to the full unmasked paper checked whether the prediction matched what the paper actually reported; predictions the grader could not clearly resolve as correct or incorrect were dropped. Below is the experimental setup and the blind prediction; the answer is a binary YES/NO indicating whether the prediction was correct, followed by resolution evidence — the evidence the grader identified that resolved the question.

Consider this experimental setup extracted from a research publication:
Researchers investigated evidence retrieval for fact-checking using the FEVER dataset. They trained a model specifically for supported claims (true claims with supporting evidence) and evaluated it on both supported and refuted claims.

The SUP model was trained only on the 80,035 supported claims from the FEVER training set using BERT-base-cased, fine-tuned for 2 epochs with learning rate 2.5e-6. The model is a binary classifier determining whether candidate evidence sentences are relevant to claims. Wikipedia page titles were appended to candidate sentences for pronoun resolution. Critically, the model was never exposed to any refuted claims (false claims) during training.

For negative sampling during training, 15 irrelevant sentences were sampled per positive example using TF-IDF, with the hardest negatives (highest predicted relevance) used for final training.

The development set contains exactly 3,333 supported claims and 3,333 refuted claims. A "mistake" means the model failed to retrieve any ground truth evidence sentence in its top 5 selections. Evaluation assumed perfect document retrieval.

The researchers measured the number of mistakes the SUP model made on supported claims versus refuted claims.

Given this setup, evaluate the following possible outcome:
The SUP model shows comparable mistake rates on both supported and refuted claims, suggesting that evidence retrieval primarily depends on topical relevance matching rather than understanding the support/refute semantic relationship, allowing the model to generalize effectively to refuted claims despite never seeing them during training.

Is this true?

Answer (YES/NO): NO